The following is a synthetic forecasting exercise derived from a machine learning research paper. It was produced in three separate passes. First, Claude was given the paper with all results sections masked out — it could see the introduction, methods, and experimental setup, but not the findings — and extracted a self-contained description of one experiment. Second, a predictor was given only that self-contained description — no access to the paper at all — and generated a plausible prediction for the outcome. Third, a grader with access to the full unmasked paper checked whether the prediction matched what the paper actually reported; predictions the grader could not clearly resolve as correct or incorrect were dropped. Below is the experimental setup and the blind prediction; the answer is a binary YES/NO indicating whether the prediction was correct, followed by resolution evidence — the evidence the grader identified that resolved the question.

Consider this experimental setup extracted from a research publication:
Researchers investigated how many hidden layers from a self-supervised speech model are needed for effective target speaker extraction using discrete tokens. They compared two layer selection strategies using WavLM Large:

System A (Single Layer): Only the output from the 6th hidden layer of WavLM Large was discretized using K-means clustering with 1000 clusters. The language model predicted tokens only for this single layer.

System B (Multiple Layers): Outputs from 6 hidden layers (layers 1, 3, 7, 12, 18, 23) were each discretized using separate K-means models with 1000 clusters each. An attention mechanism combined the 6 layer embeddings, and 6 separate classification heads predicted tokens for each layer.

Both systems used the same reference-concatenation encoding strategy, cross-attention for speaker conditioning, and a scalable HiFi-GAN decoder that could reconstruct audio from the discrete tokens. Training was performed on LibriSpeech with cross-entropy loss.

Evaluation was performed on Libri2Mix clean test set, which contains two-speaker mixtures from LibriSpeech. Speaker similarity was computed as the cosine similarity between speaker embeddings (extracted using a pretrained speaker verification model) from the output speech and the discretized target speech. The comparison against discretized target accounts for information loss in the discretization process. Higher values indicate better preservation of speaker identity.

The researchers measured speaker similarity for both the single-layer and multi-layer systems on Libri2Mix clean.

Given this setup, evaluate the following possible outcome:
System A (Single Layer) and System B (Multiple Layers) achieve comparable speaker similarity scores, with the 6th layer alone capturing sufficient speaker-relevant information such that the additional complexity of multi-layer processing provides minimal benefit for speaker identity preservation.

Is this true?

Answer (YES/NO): NO